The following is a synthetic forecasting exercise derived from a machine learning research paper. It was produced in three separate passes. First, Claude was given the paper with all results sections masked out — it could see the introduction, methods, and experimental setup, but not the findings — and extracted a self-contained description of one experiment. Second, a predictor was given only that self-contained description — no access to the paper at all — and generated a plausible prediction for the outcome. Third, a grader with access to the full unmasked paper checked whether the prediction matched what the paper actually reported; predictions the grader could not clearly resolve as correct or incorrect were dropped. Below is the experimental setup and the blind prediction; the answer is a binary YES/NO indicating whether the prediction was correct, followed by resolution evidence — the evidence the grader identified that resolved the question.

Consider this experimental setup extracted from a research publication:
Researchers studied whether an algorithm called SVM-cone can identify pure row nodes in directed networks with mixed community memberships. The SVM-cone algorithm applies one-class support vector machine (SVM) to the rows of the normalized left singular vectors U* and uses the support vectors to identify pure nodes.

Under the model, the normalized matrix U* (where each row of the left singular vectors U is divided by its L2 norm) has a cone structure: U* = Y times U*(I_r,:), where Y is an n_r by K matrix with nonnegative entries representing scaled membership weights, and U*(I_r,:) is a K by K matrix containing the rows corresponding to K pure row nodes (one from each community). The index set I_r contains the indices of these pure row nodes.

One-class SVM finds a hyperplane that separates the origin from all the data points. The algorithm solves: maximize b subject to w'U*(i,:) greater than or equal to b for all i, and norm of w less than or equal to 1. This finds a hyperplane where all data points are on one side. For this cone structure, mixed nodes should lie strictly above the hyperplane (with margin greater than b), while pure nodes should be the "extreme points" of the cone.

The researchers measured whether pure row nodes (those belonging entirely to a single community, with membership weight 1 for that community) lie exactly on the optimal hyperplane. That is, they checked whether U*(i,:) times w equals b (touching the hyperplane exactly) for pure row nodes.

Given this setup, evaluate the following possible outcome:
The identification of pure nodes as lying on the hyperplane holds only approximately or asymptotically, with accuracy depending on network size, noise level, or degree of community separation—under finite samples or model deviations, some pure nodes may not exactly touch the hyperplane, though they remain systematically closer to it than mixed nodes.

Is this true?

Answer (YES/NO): NO